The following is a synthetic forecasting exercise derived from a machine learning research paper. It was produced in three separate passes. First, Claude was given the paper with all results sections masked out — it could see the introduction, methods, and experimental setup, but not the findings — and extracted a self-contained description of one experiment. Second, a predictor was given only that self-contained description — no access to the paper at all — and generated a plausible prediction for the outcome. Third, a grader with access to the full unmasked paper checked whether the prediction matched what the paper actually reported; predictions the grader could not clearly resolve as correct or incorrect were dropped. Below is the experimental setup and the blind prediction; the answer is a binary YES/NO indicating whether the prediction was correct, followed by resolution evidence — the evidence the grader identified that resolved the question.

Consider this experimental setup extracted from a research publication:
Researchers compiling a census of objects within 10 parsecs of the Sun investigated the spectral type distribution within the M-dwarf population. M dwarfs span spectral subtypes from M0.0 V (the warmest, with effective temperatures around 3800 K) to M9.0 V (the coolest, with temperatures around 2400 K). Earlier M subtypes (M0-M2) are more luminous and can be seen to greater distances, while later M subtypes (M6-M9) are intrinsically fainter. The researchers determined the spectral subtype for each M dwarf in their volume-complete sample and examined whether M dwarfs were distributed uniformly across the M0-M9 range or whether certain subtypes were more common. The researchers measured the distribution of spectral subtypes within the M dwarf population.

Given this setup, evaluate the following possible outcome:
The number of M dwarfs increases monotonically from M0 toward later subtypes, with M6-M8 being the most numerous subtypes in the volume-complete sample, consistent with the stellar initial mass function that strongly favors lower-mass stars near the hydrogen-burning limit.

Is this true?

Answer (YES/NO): NO